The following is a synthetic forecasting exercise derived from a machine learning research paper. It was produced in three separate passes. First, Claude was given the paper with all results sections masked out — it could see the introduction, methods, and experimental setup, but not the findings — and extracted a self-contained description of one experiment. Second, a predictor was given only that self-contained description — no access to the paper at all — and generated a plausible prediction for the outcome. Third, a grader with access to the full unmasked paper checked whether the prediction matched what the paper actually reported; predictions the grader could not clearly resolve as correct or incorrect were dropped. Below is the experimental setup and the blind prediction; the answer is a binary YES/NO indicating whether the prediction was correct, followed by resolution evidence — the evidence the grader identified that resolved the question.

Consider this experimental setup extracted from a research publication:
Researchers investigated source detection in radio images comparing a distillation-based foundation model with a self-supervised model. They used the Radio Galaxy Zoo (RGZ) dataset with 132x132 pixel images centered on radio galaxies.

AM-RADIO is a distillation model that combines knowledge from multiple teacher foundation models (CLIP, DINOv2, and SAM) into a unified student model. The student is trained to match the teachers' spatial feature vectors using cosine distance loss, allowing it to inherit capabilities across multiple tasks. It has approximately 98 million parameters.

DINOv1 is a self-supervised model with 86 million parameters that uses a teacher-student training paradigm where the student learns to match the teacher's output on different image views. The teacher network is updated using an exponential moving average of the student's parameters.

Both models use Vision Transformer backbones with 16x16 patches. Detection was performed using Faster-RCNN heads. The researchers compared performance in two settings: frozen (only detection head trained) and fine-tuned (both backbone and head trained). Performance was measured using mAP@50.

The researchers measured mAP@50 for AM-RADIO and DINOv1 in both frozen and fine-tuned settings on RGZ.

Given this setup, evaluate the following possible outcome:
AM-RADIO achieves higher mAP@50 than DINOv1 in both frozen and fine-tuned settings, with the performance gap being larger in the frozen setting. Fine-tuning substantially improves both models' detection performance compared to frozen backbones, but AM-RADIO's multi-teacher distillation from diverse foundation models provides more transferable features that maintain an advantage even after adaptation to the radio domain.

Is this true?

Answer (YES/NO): NO